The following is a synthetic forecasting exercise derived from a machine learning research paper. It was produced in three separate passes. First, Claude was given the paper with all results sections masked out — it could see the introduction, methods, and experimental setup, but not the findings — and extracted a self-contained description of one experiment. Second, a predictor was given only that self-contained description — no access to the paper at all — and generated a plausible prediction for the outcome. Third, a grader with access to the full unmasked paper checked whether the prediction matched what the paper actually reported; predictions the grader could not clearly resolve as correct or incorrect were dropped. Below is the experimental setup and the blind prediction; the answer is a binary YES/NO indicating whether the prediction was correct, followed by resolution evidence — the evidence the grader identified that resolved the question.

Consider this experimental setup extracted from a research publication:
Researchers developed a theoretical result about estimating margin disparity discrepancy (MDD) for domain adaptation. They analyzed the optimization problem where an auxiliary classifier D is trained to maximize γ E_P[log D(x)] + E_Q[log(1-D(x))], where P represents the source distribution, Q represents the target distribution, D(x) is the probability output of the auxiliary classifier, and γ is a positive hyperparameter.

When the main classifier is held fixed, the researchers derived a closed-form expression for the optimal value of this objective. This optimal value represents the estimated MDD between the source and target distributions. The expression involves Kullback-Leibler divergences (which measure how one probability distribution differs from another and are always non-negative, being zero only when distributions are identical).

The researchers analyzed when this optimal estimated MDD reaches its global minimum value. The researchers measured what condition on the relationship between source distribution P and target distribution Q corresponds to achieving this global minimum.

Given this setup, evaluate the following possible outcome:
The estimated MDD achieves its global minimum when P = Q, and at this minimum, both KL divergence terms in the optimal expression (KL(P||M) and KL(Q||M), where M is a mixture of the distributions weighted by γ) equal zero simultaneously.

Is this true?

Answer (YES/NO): YES